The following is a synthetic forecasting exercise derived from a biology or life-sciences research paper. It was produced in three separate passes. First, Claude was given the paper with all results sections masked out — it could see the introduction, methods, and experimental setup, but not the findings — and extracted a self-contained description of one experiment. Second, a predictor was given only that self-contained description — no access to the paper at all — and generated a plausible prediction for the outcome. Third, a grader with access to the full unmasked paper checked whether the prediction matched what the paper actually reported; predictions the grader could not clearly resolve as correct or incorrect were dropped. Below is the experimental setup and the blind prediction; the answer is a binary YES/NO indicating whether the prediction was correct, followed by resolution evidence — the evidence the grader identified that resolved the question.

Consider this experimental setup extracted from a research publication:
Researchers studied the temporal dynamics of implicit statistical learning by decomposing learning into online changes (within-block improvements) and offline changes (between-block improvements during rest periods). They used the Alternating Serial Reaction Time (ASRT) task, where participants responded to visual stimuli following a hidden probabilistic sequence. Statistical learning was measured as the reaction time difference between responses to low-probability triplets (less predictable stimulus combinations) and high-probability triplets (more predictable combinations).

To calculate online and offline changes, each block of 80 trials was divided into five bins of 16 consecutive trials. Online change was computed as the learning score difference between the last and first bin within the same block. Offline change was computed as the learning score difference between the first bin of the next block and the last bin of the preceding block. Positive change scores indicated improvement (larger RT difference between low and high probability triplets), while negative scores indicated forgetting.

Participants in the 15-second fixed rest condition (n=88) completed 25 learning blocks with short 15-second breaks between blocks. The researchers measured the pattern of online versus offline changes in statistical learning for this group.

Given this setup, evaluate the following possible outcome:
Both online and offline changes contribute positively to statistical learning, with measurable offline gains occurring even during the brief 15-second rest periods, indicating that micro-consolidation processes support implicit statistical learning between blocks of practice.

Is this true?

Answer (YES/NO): NO